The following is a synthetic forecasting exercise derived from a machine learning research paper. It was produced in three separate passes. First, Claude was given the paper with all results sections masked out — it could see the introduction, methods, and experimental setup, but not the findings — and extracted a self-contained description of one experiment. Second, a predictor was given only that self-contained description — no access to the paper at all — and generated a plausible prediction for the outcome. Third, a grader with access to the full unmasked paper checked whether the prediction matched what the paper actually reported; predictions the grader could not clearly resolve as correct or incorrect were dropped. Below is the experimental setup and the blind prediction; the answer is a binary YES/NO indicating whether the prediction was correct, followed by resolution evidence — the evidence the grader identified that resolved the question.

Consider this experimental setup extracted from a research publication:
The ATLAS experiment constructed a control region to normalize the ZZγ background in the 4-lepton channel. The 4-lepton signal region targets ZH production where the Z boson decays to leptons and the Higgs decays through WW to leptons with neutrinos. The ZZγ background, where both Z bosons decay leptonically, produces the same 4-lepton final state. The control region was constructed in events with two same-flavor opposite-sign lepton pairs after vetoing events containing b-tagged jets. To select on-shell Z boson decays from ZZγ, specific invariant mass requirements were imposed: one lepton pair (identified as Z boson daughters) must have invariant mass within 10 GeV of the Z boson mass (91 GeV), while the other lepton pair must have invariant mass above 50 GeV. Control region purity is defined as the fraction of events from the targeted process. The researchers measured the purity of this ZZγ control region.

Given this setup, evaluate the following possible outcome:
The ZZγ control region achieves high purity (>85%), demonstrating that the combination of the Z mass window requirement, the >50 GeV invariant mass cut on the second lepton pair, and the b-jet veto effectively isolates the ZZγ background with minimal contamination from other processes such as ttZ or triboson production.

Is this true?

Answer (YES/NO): YES